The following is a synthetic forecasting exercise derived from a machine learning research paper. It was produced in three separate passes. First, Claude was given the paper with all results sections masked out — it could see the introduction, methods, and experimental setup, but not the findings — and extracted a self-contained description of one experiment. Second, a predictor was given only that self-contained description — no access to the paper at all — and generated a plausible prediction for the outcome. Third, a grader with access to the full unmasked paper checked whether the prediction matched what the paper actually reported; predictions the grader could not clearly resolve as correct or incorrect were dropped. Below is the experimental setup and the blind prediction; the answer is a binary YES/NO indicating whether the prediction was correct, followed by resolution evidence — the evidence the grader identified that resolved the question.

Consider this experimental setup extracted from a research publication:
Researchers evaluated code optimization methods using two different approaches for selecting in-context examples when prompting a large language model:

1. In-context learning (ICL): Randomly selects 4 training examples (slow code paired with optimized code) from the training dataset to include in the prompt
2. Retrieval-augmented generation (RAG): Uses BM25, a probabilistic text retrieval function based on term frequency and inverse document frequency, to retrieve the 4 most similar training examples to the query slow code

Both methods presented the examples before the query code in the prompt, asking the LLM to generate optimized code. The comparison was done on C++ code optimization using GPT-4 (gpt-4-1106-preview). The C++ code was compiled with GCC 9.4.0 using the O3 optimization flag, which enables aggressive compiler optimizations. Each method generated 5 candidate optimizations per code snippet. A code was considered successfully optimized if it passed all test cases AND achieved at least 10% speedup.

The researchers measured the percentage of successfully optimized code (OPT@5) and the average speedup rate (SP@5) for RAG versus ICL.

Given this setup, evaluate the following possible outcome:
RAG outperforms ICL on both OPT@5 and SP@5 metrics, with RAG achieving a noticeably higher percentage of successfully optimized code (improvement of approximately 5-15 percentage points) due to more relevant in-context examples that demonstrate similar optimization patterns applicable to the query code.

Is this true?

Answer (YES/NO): NO